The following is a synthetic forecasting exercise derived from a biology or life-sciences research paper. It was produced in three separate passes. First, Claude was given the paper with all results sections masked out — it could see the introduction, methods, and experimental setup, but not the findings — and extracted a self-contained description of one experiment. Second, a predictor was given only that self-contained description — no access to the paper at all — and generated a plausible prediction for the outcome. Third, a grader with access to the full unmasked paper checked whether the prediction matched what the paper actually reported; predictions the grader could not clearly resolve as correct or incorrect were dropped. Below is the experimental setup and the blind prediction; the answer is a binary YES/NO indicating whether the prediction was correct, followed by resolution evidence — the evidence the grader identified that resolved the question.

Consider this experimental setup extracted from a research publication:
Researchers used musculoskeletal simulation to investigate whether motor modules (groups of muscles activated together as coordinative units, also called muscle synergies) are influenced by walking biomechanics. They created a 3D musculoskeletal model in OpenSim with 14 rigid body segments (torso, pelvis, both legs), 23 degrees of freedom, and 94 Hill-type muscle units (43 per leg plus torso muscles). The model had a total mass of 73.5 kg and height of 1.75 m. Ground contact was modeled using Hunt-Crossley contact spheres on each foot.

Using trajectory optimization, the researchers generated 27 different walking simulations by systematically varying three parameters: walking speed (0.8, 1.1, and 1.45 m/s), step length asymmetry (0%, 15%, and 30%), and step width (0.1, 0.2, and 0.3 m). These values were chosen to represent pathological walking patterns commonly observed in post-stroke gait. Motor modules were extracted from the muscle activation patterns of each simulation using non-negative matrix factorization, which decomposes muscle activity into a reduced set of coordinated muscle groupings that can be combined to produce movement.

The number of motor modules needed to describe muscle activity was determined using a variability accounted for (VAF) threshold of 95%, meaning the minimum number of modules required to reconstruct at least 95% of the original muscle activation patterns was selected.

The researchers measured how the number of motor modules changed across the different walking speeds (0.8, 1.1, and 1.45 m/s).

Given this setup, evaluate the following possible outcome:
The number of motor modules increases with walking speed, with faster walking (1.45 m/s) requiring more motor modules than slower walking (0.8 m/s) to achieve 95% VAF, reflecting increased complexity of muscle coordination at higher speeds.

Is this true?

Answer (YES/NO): NO